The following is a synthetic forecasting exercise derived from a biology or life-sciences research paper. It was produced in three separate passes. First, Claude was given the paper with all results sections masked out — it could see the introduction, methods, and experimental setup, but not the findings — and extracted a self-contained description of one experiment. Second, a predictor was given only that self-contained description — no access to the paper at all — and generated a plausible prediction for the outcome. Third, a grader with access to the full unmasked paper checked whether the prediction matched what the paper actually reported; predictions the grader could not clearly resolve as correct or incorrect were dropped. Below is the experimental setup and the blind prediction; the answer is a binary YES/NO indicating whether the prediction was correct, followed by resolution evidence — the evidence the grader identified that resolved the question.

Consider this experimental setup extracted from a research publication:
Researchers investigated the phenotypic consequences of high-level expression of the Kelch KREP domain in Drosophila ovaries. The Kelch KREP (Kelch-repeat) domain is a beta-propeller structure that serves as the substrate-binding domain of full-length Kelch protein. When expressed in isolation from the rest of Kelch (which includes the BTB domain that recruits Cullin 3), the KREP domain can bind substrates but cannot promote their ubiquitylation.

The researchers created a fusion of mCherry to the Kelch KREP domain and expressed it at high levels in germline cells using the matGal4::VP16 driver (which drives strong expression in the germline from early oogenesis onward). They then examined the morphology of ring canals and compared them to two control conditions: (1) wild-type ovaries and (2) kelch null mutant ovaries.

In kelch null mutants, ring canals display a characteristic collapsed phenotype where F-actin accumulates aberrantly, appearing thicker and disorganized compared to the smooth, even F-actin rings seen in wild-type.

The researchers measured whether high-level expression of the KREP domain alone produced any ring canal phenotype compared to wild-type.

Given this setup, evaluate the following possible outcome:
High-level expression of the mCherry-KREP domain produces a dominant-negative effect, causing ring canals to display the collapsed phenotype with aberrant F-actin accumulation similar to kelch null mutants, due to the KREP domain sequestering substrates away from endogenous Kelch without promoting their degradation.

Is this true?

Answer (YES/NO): YES